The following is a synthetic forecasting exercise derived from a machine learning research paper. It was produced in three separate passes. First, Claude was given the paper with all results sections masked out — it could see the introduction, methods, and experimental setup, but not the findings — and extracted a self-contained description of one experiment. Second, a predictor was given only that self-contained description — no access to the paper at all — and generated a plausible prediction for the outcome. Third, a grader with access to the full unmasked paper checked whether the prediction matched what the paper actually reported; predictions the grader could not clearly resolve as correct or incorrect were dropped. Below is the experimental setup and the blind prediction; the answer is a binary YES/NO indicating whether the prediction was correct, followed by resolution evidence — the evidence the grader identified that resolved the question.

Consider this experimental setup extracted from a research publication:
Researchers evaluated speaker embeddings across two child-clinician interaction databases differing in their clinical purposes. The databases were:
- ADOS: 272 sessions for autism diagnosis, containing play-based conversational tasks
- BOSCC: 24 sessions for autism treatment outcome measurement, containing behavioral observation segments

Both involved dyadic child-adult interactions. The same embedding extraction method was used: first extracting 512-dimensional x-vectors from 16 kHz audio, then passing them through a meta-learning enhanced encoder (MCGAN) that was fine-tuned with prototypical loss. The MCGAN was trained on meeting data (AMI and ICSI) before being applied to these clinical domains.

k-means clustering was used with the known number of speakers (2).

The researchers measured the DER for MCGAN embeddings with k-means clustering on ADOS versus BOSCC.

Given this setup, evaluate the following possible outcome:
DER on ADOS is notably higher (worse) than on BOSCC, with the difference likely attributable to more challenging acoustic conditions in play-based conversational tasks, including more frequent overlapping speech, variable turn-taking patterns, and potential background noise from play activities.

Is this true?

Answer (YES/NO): NO